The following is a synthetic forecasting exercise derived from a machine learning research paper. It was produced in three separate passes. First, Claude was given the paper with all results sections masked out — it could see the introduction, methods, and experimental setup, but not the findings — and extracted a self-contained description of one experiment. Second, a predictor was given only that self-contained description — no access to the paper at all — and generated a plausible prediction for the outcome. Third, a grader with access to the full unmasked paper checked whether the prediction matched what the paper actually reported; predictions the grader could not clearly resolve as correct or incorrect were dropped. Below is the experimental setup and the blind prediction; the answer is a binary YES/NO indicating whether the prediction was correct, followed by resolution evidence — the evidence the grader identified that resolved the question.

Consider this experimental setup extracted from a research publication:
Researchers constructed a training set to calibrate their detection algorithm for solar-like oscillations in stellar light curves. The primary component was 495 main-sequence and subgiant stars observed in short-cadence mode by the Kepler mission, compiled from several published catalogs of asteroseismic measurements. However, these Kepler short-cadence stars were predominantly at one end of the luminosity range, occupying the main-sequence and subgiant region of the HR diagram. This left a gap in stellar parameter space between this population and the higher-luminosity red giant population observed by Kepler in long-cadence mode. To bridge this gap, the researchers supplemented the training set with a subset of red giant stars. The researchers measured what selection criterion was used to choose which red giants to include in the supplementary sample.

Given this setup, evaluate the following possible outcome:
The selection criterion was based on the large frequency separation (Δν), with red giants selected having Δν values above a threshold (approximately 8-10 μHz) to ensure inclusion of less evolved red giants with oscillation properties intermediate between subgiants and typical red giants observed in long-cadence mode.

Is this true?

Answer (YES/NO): NO